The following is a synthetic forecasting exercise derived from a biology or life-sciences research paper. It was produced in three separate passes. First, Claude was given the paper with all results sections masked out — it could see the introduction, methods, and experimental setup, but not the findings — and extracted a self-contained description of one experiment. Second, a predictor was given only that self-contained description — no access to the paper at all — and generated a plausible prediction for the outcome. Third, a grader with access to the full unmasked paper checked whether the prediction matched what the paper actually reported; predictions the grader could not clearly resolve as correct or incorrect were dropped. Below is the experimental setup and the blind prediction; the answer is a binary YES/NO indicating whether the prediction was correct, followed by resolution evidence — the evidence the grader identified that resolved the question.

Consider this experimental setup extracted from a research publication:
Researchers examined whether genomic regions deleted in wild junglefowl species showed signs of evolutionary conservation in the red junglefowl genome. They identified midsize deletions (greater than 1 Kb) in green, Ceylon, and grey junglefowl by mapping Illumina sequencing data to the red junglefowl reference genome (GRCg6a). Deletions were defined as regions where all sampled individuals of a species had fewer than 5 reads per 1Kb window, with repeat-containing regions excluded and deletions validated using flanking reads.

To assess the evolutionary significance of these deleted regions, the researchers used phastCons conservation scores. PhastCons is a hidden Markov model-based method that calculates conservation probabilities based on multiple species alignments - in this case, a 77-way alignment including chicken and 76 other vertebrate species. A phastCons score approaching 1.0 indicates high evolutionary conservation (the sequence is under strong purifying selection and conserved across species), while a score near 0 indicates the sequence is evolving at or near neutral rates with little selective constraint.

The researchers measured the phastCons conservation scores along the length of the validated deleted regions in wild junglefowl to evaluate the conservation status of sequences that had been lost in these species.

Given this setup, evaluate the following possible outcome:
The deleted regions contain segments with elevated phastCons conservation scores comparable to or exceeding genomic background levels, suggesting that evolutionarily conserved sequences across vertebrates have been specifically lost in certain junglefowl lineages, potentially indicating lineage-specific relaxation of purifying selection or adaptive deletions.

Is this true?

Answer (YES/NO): YES